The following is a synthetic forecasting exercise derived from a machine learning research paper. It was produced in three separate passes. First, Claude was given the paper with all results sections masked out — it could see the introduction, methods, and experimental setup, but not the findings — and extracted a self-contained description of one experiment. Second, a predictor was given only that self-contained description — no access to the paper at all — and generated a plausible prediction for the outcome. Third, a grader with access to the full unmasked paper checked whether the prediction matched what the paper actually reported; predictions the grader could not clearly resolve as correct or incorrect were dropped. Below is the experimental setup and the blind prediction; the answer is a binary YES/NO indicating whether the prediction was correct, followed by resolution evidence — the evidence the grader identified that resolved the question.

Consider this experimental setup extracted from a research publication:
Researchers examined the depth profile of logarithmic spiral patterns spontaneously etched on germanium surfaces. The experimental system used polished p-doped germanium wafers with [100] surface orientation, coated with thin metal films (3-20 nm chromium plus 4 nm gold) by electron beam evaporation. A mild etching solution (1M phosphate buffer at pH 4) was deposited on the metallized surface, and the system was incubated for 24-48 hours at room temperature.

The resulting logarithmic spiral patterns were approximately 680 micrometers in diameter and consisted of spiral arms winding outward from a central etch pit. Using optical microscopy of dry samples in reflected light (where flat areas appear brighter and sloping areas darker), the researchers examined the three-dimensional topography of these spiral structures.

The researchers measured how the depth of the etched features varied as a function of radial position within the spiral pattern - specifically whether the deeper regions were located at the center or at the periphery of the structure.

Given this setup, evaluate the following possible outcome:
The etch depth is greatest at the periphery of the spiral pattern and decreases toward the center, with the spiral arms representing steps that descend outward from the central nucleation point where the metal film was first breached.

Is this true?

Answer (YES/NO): NO